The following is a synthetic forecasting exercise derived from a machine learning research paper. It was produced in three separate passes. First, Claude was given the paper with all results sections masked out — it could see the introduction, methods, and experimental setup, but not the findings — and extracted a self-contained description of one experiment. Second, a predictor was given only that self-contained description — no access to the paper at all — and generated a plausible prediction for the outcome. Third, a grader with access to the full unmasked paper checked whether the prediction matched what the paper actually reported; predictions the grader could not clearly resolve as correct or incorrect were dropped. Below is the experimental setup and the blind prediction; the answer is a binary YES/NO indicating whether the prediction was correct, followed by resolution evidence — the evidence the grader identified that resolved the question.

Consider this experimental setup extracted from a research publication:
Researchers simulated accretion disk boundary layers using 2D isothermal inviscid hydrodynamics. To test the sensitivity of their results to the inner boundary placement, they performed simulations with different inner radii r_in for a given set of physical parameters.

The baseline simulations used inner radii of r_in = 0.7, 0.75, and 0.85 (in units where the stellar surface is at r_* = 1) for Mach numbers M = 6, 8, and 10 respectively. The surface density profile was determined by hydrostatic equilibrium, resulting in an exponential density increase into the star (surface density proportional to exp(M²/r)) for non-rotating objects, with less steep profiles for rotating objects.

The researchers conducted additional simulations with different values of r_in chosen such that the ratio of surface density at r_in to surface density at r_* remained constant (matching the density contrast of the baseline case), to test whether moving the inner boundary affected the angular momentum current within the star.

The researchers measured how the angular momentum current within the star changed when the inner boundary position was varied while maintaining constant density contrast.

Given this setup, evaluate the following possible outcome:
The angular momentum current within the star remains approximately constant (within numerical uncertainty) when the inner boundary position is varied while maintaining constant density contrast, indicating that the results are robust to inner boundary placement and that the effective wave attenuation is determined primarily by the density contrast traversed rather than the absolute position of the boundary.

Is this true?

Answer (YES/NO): NO